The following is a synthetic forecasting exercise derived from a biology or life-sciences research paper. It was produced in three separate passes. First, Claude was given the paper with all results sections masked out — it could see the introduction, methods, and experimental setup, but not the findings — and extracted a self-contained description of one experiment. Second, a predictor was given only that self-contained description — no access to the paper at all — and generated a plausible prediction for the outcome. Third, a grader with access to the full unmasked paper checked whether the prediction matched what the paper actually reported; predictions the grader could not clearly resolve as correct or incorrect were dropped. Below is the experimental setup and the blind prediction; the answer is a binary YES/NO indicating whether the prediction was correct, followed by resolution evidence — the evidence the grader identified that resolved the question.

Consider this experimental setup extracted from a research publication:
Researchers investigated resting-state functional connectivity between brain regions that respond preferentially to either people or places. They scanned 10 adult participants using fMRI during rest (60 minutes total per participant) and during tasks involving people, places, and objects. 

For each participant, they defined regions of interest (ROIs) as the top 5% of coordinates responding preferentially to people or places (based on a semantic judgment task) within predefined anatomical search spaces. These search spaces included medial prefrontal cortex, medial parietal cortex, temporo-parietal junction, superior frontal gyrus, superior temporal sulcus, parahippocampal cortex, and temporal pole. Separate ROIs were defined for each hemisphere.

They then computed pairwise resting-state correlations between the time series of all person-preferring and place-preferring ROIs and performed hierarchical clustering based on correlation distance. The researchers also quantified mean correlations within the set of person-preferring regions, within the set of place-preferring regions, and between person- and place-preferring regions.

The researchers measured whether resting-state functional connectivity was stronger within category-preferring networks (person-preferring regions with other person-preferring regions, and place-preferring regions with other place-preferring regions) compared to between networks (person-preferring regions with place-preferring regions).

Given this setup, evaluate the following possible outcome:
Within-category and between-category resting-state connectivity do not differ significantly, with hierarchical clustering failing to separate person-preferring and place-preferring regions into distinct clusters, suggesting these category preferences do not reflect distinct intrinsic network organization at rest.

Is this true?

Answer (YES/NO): NO